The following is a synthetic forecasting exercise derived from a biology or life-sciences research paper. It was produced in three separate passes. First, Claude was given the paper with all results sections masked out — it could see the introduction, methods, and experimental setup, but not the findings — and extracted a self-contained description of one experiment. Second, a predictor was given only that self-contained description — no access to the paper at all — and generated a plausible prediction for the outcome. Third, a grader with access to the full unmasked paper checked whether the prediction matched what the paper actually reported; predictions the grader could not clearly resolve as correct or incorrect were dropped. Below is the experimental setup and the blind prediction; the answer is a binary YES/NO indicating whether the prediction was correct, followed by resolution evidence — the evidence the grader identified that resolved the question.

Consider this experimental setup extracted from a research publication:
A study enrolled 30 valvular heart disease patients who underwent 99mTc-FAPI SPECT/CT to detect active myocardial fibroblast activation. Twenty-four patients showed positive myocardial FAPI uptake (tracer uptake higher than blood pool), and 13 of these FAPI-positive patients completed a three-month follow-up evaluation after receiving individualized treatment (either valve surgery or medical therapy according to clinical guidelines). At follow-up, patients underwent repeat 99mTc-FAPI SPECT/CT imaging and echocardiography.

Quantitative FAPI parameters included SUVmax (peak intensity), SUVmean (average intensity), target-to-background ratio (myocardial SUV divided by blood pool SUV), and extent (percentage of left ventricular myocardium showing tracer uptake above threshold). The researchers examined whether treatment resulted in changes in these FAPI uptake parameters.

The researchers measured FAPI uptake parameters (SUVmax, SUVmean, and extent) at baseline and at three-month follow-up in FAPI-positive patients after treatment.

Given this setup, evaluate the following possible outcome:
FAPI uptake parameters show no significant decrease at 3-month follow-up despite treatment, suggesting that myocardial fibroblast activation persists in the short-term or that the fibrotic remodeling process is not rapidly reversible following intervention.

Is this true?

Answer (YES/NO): NO